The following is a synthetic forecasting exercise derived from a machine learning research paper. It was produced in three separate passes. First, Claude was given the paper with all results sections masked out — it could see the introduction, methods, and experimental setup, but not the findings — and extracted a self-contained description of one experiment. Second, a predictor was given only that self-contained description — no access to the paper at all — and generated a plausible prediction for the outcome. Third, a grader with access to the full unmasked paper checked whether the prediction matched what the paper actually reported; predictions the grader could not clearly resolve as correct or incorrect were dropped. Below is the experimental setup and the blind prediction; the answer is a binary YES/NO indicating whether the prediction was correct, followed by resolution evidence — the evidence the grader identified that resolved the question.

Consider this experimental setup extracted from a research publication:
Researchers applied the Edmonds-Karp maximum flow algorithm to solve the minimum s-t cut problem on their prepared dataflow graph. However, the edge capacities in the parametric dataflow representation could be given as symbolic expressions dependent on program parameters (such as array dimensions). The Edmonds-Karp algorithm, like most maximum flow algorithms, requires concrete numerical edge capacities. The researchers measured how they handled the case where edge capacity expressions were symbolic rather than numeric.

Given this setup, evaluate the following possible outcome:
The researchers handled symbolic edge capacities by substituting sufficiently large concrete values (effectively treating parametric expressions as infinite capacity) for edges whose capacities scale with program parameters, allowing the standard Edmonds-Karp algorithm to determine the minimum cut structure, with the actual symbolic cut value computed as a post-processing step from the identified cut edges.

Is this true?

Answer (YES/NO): NO